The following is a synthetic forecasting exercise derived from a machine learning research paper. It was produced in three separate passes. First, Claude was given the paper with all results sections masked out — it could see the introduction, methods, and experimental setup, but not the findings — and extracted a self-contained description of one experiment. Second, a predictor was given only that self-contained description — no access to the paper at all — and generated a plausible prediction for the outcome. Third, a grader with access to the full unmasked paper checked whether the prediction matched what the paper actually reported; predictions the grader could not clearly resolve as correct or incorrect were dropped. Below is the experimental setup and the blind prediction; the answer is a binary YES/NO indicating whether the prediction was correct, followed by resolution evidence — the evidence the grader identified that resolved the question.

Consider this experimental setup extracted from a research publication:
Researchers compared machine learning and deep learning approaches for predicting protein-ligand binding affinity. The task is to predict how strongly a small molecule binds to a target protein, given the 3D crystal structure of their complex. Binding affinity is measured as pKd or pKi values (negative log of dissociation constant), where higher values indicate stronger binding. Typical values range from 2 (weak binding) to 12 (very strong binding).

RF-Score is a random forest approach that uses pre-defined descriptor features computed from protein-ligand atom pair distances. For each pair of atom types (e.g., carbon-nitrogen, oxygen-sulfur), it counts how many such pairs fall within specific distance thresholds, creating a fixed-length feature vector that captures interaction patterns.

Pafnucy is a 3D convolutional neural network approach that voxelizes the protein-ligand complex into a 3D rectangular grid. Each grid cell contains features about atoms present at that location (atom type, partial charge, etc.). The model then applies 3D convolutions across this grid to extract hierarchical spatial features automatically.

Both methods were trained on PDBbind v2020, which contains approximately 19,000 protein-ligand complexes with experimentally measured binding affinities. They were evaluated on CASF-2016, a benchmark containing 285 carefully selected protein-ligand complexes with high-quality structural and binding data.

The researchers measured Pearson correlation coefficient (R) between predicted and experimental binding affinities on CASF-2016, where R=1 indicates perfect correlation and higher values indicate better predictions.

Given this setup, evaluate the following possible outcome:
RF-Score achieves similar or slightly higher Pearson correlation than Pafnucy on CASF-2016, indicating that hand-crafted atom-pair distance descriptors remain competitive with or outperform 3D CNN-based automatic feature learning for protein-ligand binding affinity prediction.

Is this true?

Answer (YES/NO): NO